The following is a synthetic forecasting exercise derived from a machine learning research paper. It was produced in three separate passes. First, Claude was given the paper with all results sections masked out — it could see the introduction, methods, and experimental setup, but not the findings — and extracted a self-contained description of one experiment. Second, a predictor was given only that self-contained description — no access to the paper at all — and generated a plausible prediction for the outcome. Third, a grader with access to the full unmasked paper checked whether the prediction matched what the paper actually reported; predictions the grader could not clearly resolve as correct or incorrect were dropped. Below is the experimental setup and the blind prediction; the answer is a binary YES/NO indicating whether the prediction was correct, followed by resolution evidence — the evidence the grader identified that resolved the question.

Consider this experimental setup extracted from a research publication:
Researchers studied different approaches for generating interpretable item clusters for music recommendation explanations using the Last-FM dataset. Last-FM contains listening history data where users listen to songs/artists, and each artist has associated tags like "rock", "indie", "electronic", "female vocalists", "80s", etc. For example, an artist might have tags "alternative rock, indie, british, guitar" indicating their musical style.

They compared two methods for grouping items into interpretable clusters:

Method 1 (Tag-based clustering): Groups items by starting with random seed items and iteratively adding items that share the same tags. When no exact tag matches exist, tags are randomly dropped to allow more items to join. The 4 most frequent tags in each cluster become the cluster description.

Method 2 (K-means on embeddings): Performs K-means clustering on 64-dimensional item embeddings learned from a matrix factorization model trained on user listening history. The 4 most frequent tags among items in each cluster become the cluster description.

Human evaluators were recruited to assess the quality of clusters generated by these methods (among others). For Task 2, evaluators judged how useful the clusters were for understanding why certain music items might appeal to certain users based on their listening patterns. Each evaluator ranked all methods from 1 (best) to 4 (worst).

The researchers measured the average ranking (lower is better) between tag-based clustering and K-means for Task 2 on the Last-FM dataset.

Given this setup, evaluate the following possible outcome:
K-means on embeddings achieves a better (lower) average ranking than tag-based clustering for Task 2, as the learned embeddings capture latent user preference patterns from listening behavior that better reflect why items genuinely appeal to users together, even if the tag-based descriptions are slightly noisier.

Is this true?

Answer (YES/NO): YES